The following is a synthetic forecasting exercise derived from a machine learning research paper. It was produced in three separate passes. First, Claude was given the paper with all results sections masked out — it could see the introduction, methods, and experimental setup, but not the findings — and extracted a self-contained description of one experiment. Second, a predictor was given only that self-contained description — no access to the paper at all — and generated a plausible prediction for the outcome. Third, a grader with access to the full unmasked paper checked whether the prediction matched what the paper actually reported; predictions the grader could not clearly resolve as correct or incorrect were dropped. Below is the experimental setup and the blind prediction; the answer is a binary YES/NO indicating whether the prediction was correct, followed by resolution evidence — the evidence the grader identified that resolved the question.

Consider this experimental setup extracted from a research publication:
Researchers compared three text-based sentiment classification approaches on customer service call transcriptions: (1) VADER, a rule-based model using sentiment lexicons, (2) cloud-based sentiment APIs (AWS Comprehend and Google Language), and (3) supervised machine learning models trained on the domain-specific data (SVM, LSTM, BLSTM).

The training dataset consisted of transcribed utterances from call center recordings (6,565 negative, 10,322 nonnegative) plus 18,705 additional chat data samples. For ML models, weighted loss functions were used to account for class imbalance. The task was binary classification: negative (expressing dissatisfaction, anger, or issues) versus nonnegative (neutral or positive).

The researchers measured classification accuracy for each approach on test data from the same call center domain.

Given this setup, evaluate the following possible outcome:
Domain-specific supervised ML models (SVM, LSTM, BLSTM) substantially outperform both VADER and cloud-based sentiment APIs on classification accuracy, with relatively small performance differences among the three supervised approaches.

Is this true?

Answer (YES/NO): YES